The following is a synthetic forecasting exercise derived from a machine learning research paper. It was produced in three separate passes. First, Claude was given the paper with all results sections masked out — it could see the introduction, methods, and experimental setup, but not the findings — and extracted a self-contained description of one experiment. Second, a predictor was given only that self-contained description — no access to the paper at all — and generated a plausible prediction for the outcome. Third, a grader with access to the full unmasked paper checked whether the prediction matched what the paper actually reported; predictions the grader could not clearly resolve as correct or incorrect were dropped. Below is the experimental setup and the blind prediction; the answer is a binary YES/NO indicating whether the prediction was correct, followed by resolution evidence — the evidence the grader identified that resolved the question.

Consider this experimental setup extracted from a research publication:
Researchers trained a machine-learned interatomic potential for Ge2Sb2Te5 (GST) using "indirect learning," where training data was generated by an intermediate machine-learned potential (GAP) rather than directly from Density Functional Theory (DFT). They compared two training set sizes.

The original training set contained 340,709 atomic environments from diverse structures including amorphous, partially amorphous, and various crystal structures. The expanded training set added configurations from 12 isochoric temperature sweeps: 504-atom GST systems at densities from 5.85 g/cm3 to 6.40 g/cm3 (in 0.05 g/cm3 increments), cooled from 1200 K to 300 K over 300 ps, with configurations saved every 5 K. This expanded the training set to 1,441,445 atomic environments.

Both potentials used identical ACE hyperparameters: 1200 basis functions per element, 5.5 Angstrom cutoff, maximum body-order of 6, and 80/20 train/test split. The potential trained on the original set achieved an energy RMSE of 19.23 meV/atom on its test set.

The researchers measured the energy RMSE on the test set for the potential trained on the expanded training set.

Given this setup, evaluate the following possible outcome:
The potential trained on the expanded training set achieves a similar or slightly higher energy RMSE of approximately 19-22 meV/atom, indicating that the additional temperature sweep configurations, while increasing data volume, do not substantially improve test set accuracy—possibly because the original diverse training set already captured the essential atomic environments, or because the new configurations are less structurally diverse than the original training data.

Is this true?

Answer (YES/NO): NO